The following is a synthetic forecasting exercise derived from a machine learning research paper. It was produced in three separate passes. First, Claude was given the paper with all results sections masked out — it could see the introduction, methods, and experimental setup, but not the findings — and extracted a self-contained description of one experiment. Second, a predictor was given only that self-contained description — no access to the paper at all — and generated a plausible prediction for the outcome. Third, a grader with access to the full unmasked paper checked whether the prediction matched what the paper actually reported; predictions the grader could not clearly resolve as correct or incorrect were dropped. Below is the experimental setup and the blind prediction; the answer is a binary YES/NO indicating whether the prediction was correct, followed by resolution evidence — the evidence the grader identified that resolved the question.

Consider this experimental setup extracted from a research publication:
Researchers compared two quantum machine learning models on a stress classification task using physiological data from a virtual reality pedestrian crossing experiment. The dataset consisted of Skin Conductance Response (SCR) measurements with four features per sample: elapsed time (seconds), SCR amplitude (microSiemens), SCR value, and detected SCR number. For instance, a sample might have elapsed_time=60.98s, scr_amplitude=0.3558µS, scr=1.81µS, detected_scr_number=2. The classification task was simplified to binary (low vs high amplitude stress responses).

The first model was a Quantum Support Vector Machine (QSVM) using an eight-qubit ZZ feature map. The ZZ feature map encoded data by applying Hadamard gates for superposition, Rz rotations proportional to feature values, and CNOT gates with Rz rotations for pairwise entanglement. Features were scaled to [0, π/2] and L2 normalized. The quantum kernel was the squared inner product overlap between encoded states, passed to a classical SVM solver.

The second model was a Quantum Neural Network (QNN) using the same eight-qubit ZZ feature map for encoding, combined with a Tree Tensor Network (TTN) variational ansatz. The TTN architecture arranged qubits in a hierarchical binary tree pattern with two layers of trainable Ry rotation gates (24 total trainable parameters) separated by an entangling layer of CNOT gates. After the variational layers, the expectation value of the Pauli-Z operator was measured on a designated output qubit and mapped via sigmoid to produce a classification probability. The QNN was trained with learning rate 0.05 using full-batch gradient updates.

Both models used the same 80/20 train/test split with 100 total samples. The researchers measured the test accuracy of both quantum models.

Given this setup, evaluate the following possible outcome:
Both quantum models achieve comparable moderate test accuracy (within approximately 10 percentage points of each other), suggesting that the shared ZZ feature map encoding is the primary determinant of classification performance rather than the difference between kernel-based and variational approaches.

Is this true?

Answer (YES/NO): NO